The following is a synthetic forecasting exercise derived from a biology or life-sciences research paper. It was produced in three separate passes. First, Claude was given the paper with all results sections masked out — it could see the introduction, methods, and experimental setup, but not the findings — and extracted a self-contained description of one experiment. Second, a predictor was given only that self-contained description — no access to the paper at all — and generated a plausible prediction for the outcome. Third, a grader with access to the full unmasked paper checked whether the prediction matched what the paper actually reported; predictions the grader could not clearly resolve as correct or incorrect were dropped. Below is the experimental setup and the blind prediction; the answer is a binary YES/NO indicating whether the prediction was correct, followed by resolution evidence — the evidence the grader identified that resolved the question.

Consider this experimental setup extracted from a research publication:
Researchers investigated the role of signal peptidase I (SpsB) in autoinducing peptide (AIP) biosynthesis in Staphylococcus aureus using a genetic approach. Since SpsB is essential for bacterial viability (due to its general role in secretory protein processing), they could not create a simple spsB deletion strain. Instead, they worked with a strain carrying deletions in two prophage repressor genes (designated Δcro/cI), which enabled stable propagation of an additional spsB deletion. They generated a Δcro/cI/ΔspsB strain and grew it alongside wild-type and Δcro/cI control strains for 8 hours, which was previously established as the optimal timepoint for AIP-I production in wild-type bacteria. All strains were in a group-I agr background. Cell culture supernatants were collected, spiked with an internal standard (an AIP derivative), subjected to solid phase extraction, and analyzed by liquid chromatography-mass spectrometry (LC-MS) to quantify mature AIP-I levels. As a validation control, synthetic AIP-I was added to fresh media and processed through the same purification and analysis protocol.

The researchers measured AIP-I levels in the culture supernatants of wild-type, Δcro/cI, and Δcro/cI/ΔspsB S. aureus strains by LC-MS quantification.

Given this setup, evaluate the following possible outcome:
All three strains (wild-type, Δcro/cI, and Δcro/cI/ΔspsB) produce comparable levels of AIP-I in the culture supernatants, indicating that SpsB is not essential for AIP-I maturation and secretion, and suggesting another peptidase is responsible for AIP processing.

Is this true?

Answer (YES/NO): YES